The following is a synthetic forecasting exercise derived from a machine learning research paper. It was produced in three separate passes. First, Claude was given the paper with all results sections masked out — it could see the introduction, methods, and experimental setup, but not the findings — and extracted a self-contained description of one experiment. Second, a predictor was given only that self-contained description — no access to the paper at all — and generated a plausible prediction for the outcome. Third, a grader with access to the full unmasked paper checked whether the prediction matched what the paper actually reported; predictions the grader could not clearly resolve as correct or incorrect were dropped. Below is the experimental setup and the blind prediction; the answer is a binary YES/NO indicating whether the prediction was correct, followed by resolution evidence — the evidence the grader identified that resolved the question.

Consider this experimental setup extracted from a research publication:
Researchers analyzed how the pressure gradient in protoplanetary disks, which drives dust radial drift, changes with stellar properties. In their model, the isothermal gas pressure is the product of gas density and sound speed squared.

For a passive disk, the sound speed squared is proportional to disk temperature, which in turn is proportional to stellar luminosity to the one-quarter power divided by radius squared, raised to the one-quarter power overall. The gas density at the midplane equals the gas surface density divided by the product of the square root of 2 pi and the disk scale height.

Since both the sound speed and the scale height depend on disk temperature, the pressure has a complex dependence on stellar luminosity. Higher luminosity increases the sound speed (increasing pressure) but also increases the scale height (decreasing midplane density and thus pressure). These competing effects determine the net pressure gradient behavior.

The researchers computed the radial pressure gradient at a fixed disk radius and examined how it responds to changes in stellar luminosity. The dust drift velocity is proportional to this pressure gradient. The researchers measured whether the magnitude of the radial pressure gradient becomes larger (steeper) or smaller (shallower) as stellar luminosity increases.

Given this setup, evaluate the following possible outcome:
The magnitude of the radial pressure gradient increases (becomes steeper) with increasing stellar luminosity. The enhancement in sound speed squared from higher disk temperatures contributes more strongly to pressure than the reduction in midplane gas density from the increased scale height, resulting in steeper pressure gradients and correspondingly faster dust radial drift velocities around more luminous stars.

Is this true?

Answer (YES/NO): YES